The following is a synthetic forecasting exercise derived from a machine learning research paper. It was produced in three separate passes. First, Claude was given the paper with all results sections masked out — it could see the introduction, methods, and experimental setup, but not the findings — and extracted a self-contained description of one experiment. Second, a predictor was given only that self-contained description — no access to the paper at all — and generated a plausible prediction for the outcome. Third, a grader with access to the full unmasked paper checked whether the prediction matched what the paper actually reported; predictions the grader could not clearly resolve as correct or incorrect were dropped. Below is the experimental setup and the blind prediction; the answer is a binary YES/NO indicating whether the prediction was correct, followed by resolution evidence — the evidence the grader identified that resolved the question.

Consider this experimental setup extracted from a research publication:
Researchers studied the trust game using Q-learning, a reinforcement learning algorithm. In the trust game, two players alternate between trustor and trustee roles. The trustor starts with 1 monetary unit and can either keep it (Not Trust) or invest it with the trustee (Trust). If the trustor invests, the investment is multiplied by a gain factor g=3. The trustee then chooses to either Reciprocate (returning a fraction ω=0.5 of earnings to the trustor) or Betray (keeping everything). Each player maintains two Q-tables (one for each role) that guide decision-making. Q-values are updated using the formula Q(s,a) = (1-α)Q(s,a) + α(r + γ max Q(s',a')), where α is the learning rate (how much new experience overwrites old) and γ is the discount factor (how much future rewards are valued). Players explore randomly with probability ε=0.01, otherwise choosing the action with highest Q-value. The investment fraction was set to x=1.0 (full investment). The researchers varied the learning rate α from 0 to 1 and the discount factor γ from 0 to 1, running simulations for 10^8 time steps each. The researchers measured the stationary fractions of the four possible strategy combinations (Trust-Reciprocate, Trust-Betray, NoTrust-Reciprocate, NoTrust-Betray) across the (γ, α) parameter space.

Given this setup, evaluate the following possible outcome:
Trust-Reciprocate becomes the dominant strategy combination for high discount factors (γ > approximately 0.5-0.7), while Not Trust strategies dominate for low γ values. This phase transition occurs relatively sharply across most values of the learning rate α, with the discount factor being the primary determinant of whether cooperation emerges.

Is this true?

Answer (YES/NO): NO